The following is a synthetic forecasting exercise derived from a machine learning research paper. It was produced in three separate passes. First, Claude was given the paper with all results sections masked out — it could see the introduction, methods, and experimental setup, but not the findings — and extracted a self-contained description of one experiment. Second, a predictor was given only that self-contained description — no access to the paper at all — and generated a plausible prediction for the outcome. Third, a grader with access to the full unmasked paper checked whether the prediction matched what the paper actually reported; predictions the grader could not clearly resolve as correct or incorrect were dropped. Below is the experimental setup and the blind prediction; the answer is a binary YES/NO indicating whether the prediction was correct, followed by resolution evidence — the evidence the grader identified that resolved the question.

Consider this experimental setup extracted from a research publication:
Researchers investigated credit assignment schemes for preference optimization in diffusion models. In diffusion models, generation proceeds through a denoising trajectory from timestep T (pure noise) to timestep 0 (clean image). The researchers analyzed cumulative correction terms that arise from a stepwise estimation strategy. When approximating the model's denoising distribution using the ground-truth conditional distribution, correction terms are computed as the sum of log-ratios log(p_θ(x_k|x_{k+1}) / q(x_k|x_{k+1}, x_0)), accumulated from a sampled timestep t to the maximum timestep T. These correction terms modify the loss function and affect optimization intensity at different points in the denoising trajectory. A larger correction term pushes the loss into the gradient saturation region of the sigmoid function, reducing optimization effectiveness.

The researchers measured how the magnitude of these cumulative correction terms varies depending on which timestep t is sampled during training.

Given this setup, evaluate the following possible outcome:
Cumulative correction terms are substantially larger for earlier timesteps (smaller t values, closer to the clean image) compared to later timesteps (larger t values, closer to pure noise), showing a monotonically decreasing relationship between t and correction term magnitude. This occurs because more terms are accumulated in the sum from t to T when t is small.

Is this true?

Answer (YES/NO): YES